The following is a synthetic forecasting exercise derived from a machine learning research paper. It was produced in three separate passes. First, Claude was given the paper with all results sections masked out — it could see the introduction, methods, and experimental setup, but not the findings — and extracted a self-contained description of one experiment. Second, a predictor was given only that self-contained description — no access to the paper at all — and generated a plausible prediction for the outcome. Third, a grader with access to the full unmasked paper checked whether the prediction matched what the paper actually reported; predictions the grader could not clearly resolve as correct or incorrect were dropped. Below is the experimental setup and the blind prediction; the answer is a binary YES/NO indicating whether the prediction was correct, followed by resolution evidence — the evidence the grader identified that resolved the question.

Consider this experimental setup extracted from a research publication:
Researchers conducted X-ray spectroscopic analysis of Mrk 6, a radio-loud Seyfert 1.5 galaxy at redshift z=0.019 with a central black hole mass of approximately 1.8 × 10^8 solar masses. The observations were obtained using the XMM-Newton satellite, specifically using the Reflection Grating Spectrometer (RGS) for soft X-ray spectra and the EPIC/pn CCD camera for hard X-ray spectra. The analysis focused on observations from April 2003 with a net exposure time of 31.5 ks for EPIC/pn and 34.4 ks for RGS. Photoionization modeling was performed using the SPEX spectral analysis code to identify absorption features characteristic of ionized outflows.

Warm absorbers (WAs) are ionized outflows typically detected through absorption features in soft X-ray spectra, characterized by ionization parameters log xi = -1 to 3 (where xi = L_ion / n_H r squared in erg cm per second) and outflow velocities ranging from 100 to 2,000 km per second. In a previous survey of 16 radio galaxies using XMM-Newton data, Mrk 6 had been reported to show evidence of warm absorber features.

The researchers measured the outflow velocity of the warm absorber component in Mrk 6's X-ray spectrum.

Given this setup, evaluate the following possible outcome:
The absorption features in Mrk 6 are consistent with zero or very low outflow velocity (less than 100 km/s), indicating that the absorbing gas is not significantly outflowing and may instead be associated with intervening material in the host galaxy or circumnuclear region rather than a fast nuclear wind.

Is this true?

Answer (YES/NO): NO